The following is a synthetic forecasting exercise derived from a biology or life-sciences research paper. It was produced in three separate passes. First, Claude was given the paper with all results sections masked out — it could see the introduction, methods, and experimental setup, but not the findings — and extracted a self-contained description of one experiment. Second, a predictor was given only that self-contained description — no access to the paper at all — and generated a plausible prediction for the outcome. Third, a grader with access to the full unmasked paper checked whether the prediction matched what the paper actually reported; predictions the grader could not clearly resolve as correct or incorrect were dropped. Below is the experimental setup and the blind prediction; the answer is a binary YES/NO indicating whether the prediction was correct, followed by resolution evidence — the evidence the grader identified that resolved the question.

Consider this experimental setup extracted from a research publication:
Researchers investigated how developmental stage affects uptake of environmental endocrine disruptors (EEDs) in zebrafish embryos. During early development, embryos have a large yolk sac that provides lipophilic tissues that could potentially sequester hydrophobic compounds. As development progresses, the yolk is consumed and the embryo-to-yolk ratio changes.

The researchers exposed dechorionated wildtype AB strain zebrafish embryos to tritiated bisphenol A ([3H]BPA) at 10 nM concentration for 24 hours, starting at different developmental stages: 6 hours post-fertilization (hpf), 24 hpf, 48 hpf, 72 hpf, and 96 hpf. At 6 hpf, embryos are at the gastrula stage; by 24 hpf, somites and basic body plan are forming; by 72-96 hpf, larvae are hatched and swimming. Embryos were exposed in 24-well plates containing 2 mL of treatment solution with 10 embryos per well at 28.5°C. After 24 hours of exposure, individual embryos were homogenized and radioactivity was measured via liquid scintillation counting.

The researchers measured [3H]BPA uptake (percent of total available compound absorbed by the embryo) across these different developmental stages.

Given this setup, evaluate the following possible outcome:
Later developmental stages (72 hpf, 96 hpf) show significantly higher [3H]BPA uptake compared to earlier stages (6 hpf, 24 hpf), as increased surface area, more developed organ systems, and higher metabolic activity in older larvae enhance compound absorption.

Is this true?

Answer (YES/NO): YES